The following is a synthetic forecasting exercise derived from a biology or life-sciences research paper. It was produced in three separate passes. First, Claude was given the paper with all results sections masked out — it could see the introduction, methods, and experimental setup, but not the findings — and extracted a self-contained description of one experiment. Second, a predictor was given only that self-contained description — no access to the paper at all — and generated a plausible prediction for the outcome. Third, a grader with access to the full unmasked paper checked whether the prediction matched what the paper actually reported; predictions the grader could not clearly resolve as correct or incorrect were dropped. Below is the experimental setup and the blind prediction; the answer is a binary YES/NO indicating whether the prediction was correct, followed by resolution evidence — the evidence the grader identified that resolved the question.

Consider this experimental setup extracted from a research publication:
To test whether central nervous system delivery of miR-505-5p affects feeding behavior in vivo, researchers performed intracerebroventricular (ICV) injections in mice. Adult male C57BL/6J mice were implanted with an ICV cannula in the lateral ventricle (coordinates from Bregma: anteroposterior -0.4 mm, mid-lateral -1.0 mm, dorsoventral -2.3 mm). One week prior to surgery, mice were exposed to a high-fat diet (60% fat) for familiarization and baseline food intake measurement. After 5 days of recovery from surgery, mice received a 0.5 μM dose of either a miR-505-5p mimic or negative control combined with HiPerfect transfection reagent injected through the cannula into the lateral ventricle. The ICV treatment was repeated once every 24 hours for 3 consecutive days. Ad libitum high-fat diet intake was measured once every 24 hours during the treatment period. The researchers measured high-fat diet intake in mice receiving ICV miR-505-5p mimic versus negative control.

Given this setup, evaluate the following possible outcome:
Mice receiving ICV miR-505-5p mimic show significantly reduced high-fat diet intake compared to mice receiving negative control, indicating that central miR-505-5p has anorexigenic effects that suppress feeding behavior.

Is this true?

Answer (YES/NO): NO